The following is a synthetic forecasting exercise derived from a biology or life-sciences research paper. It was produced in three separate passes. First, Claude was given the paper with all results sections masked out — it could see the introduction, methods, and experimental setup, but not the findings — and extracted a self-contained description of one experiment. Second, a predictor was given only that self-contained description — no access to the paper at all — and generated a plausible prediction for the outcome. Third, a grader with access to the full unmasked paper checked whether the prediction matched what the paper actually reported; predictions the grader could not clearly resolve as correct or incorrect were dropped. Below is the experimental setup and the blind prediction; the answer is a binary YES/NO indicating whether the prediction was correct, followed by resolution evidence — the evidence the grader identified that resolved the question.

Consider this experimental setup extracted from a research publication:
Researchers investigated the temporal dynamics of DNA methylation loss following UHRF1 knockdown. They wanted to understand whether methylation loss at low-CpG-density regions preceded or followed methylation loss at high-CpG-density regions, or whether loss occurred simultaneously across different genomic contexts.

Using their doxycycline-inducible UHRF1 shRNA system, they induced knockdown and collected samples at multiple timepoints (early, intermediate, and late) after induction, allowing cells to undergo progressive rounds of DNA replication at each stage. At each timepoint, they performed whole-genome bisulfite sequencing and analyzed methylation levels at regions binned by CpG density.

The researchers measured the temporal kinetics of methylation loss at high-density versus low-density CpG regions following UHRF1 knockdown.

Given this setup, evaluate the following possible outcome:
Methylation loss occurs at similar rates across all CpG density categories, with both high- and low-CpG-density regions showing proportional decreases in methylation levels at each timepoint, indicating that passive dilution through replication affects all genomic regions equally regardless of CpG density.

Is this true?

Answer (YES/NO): NO